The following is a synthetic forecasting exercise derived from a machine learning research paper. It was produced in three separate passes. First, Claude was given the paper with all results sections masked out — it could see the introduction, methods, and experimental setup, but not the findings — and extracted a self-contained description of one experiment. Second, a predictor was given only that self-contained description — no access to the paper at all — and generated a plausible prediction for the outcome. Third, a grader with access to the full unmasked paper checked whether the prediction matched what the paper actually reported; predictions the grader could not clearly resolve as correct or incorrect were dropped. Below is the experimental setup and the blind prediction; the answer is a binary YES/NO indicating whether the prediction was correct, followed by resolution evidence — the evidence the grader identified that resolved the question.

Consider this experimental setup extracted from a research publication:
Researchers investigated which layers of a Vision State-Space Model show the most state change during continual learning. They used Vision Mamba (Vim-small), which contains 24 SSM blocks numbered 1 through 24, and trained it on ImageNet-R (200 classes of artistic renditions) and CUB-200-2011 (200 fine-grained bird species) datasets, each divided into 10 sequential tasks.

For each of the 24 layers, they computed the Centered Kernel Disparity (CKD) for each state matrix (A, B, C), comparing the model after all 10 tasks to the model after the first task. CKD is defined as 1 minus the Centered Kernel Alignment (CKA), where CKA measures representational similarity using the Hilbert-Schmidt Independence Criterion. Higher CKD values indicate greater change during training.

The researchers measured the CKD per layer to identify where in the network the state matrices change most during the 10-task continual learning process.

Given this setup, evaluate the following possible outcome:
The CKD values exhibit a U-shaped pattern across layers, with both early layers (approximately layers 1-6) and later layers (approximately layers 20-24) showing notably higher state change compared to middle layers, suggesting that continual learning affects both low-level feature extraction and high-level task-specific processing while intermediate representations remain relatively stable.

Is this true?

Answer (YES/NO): NO